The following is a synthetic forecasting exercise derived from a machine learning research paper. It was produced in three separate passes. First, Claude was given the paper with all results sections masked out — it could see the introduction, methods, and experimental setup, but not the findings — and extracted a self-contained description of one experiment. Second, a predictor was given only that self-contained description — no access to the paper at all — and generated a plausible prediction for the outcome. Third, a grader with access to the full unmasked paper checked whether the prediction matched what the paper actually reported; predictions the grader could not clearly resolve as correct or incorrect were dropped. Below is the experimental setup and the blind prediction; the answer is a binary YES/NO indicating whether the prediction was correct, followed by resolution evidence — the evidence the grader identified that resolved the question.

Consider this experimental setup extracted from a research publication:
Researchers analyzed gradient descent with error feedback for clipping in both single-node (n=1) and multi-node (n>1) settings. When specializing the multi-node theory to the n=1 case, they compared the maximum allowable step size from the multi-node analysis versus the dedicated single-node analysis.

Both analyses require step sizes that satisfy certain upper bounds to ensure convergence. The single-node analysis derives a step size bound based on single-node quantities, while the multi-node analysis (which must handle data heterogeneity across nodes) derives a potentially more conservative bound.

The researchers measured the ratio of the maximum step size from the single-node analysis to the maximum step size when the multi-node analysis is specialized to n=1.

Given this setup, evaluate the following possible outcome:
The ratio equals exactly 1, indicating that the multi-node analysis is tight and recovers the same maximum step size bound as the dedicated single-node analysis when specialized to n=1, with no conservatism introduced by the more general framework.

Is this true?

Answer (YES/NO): NO